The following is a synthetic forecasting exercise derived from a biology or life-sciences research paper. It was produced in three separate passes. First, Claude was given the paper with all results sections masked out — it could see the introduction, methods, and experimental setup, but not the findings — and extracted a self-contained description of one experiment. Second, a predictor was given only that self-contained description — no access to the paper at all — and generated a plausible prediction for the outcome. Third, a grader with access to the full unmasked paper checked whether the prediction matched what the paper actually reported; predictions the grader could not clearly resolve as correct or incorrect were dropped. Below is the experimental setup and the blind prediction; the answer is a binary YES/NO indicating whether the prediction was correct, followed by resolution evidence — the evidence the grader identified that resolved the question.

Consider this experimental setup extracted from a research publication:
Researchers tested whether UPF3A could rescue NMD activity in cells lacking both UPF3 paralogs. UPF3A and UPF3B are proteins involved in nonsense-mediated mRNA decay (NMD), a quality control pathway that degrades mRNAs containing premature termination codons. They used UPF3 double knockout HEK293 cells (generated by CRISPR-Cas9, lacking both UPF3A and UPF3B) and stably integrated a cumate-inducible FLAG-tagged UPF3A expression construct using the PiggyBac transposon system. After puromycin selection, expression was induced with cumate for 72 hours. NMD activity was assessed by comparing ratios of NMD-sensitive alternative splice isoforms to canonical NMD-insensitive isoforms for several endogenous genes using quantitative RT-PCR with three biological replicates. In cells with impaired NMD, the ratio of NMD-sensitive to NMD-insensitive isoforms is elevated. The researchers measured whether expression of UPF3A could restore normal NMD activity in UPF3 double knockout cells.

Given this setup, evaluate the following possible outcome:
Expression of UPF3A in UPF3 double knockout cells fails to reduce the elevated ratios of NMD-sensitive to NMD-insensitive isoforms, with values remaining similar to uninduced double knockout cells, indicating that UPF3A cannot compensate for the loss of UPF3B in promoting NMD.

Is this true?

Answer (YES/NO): NO